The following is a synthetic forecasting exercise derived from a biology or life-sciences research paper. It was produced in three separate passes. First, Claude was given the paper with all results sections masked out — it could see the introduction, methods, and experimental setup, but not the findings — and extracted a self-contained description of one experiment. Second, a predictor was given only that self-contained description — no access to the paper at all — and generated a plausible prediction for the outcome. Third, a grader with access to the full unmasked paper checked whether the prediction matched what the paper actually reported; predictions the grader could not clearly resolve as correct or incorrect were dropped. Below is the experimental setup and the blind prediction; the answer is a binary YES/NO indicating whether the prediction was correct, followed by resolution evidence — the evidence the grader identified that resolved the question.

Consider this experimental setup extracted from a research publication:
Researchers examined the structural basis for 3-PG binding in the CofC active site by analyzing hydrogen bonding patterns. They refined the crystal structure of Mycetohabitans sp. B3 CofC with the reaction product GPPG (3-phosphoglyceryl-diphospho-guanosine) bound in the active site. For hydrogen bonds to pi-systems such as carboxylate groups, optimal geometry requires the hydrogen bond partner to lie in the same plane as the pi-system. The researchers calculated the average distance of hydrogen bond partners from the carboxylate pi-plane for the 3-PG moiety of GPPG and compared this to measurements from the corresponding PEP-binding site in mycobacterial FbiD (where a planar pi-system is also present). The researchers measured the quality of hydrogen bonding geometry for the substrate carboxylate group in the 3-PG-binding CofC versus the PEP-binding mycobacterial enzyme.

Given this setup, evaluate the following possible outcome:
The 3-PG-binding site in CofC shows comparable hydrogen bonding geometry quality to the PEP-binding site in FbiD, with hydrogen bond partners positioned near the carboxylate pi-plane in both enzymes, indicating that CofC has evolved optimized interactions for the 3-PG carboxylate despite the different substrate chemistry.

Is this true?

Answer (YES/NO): NO